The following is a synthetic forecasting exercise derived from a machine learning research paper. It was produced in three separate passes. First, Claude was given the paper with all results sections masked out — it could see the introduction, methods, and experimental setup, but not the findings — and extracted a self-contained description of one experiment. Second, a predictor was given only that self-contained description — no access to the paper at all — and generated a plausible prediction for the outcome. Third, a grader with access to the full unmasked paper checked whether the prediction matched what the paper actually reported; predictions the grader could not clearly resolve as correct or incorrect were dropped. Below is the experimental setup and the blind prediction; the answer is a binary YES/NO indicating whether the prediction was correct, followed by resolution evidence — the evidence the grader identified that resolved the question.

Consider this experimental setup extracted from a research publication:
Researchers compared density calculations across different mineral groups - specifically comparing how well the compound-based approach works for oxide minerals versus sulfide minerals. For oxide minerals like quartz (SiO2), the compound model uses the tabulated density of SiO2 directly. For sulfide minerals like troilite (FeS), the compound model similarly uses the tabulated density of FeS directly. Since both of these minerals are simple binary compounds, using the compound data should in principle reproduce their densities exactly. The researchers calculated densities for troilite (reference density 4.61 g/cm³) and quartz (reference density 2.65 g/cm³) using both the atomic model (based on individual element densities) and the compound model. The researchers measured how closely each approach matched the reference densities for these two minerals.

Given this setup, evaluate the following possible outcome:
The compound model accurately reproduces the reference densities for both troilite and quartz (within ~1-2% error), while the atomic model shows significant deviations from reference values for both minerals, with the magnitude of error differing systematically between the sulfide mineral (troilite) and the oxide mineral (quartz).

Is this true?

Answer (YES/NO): YES